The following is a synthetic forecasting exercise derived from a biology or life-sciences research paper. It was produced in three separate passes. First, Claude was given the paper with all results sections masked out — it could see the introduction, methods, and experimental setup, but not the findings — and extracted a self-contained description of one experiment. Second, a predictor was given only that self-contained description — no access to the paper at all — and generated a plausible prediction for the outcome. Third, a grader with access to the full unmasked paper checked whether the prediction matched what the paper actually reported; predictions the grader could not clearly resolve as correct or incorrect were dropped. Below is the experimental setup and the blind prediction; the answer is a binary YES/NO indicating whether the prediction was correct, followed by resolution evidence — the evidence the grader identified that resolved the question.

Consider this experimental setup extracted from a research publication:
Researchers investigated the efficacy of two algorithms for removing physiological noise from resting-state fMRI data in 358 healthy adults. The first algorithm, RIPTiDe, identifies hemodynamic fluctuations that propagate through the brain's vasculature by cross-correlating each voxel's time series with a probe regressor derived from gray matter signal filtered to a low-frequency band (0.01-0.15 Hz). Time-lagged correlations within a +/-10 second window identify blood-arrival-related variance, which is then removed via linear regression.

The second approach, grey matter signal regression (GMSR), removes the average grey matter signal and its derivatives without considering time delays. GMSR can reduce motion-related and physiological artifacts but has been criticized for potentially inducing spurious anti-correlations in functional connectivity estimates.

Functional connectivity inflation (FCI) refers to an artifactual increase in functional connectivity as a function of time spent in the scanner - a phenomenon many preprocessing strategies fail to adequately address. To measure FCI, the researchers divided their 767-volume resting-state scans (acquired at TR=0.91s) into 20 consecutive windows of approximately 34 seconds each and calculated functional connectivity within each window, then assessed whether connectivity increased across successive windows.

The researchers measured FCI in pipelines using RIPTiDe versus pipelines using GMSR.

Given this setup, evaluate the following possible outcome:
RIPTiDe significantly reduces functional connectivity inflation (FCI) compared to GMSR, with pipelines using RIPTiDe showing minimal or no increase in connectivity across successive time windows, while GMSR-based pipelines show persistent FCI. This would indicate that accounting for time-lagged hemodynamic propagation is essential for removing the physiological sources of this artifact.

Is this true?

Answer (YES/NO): NO